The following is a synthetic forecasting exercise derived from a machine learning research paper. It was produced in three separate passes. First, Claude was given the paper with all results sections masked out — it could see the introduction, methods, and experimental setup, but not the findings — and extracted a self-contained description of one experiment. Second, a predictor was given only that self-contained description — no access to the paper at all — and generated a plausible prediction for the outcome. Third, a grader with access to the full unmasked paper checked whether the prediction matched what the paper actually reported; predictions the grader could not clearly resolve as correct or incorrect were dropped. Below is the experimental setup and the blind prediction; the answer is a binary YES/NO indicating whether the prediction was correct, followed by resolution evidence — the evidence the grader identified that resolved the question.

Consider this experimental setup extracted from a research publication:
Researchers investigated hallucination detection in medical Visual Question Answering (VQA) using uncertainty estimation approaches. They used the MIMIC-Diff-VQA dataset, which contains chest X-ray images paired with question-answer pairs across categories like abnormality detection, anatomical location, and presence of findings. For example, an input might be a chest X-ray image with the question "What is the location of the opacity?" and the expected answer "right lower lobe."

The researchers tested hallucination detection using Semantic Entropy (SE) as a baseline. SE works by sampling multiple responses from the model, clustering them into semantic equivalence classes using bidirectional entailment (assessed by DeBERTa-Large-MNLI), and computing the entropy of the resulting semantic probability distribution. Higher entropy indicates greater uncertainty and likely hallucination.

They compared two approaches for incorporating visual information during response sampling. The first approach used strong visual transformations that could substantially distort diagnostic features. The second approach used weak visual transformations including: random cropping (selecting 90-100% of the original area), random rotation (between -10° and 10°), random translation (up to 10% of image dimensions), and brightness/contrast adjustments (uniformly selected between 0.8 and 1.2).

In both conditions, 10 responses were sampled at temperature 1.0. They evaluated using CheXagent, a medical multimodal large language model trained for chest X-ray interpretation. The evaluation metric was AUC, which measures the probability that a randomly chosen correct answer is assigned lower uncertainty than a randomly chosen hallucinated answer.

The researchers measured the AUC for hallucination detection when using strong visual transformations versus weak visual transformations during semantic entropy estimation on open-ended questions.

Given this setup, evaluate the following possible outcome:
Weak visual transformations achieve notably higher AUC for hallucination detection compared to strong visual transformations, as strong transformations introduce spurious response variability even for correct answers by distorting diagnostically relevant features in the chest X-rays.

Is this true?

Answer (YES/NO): NO